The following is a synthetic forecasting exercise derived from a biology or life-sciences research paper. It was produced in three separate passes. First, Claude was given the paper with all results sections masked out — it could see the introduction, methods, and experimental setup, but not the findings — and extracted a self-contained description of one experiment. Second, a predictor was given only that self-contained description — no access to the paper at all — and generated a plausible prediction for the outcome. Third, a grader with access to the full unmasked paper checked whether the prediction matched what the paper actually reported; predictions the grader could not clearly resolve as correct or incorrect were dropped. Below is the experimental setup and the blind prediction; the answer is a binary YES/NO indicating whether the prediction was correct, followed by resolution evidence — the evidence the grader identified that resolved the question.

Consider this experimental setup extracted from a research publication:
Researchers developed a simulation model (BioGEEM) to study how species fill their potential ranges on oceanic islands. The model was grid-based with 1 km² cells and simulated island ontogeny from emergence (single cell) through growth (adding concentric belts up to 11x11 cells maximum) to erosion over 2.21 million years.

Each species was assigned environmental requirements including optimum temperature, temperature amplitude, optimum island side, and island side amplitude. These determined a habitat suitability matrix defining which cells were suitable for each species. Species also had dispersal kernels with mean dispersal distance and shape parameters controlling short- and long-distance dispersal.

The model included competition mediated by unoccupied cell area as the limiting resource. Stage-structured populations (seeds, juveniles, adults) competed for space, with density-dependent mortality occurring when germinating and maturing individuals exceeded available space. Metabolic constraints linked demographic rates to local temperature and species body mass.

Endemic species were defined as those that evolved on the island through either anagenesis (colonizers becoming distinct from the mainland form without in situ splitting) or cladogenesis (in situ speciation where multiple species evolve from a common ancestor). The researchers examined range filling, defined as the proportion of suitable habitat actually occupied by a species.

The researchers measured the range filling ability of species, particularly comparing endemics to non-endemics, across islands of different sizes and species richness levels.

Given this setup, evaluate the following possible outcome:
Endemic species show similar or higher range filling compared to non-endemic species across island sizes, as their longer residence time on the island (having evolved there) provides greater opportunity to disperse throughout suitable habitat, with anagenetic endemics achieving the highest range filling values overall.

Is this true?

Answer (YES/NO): NO